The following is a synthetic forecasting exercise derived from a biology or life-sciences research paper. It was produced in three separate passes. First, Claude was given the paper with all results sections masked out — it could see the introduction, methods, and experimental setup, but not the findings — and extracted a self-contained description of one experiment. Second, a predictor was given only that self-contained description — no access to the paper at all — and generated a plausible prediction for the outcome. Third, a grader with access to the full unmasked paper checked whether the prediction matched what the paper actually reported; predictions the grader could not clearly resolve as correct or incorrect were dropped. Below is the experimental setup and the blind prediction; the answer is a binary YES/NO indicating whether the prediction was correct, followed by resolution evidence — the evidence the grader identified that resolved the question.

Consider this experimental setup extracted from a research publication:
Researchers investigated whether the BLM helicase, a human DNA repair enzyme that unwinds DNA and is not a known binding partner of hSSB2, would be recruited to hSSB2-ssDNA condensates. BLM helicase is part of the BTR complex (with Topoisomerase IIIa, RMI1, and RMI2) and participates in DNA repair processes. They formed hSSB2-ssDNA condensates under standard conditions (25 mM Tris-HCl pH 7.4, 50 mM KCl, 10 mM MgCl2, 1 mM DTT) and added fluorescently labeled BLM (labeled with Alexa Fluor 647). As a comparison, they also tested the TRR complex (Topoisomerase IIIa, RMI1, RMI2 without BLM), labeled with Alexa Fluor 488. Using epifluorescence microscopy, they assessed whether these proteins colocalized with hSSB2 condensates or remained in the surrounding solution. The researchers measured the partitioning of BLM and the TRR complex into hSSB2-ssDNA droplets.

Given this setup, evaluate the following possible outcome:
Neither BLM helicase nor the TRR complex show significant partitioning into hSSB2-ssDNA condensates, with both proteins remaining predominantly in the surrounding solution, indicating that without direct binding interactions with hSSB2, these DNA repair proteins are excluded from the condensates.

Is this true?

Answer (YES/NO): NO